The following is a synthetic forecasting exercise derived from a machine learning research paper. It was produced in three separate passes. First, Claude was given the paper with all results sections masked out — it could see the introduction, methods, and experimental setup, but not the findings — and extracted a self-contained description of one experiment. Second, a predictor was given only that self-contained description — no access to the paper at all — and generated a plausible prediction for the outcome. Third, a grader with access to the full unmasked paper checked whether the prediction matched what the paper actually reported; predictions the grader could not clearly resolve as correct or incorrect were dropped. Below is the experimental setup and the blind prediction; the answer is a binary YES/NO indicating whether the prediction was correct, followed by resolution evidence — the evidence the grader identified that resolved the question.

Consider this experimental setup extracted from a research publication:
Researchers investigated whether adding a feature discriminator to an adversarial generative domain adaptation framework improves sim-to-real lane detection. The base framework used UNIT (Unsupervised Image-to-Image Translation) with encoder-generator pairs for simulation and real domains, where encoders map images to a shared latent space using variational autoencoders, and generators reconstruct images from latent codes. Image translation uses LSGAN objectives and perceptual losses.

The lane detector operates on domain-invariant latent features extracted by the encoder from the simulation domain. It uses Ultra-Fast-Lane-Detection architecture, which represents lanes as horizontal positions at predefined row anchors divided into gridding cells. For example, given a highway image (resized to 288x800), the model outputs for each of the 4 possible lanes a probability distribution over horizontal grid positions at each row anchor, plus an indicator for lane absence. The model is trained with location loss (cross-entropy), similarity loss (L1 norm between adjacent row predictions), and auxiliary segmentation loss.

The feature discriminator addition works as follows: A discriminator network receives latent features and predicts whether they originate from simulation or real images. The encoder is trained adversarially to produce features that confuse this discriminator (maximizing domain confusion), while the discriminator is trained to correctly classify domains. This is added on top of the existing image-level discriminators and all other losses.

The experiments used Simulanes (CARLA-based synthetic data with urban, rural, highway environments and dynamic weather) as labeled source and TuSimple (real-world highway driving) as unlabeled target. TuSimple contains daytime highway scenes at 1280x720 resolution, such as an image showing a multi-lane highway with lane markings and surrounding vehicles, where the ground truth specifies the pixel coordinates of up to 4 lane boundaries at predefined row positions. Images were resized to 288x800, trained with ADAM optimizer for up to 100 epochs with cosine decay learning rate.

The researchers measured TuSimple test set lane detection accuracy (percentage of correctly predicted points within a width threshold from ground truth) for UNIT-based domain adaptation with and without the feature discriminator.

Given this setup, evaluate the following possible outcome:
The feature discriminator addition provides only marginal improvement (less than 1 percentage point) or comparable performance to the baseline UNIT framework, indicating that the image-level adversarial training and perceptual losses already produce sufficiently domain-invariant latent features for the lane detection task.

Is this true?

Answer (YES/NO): NO